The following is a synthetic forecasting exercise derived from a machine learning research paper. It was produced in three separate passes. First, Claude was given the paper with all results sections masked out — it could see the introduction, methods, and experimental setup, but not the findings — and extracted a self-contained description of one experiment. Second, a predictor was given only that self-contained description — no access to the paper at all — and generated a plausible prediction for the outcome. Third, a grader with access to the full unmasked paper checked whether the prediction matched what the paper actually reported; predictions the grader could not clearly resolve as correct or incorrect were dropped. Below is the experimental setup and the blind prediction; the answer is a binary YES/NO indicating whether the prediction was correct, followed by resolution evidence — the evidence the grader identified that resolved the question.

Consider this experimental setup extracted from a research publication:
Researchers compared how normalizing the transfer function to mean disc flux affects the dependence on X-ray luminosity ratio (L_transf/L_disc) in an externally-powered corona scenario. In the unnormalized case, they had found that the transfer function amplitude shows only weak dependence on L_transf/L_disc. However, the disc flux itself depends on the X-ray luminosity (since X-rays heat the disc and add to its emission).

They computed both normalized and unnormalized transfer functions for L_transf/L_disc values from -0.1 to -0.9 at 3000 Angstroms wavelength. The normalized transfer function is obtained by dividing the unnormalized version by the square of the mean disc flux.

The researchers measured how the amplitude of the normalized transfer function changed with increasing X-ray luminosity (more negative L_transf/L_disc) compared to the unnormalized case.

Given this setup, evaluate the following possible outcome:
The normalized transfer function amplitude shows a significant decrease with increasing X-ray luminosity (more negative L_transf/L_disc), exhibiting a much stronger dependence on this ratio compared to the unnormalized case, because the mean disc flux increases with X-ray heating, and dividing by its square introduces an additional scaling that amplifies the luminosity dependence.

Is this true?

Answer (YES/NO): NO